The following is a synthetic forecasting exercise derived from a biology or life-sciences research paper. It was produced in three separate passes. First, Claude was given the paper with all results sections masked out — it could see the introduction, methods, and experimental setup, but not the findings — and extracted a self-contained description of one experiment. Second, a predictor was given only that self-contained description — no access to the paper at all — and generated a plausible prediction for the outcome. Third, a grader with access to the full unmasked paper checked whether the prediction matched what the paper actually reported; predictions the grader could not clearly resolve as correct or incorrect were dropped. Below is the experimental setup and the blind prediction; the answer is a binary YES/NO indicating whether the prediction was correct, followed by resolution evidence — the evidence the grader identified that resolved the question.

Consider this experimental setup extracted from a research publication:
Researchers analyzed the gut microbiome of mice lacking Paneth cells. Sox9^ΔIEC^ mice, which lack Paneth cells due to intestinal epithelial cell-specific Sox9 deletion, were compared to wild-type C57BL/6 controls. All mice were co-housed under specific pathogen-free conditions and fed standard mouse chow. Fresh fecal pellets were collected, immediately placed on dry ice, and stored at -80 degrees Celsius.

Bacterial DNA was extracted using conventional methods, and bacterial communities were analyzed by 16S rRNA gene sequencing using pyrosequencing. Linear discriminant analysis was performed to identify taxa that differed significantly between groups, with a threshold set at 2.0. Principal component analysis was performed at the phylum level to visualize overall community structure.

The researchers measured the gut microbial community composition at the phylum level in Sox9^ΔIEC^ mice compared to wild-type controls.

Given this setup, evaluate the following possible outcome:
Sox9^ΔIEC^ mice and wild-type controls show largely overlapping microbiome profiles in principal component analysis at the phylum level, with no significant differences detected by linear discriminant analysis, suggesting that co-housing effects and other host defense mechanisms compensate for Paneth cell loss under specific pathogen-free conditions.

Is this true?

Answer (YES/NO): NO